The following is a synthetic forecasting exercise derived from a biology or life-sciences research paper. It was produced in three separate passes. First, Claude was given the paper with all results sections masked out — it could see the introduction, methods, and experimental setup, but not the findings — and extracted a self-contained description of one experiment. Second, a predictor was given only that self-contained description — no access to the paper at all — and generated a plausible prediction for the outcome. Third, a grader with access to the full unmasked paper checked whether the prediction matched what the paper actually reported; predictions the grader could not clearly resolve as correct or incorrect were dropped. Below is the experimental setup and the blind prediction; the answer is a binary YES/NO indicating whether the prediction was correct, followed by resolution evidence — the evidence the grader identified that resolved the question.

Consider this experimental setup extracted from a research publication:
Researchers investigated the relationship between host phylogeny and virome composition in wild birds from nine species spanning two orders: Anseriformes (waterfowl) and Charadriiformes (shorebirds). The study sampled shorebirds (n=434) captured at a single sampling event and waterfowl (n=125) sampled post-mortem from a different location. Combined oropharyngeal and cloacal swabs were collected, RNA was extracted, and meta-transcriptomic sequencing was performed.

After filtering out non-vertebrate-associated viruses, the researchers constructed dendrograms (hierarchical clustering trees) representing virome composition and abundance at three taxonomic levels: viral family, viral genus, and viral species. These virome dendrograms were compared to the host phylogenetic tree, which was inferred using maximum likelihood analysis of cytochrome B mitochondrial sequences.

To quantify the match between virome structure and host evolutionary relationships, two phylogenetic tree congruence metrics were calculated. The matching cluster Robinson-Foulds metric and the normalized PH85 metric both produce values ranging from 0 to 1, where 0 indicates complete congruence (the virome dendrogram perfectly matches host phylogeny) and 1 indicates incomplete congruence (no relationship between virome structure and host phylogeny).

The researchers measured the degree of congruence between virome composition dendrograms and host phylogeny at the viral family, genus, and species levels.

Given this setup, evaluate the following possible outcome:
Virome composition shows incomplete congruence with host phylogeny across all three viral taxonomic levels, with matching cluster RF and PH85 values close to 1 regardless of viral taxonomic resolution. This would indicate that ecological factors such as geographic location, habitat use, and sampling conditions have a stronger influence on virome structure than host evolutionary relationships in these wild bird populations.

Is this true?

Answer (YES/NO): YES